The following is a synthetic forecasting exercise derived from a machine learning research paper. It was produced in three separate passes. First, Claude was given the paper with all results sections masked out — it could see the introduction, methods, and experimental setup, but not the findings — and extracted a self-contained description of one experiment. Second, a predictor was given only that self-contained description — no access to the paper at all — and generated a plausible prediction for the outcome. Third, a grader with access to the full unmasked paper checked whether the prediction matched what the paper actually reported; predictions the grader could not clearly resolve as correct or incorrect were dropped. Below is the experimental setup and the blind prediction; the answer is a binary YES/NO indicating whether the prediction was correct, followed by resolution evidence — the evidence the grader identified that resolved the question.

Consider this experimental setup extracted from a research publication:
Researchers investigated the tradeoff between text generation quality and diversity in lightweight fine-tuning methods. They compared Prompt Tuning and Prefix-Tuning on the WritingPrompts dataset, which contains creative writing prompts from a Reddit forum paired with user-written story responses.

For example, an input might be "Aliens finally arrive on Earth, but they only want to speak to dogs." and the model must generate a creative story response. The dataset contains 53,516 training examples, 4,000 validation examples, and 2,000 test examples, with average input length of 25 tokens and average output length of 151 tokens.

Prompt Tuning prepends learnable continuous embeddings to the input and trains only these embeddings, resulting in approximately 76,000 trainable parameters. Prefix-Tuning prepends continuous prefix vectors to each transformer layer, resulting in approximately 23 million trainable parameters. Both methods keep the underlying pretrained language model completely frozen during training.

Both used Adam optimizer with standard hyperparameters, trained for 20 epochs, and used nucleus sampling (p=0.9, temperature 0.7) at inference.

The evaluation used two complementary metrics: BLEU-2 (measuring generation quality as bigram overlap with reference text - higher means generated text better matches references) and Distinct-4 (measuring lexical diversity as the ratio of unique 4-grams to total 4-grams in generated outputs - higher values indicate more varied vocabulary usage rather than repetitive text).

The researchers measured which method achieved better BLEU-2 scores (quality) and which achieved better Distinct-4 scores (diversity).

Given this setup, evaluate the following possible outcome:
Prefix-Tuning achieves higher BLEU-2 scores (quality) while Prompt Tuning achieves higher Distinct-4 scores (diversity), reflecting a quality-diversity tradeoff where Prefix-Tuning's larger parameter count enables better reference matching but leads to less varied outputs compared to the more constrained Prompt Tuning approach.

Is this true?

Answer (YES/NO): YES